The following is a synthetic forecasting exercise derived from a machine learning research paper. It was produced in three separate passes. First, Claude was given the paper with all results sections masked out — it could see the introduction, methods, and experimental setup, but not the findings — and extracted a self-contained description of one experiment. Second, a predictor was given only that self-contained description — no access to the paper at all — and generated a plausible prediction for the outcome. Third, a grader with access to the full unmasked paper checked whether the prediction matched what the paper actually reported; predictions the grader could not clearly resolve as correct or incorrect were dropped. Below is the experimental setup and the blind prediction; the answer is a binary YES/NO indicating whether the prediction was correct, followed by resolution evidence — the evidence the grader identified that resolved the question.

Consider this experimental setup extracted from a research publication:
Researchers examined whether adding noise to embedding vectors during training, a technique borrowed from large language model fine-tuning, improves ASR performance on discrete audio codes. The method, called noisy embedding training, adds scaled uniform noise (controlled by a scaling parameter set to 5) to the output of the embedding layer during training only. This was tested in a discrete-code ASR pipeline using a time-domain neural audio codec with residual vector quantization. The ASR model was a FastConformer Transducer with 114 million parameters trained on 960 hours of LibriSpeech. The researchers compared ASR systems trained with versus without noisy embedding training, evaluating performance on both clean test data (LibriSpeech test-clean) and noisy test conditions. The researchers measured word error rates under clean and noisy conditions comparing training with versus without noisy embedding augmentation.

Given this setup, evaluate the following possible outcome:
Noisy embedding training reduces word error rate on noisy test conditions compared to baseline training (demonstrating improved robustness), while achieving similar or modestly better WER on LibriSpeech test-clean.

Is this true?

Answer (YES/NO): NO